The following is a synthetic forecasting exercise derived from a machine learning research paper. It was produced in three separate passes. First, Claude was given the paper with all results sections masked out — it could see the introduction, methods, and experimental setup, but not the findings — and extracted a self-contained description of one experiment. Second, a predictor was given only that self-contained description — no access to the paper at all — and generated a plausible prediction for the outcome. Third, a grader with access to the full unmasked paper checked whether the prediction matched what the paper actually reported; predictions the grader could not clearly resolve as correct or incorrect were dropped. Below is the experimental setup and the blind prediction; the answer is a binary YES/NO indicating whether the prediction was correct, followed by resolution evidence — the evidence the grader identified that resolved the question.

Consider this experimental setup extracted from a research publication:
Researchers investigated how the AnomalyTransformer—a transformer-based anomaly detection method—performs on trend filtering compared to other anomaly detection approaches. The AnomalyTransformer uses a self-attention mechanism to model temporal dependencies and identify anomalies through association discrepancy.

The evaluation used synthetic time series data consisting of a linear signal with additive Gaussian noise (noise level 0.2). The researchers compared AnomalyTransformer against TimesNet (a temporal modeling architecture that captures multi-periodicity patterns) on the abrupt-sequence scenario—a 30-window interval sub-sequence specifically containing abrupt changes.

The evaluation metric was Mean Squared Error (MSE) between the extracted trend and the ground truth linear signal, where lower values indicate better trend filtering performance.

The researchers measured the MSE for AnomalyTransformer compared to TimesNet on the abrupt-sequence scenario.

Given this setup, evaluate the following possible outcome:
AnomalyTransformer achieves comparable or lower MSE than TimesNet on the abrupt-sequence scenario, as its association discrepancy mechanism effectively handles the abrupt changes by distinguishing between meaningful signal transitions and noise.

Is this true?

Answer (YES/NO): NO